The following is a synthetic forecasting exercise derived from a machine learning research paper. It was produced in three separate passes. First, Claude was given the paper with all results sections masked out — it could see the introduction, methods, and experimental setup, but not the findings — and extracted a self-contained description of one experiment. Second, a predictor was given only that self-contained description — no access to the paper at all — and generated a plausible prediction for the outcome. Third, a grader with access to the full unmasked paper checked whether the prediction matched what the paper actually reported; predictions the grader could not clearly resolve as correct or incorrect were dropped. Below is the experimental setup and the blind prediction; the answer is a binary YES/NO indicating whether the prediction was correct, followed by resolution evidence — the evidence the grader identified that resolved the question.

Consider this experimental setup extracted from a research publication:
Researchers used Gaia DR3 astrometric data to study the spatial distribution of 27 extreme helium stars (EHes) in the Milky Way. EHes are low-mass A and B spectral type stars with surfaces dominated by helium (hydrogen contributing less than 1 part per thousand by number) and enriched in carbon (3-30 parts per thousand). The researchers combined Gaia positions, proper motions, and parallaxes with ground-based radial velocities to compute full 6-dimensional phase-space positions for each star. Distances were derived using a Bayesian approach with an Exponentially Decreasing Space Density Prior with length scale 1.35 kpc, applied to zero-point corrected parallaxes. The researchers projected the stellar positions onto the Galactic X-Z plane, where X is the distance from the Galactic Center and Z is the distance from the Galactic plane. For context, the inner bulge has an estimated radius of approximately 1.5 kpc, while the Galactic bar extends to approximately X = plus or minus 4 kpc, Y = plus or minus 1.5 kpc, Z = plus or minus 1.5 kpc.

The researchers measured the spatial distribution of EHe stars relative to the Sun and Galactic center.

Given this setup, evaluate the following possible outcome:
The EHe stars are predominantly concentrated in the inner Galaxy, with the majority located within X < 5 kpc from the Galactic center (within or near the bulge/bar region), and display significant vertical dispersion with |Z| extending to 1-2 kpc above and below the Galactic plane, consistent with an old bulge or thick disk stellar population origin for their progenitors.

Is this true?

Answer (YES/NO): NO